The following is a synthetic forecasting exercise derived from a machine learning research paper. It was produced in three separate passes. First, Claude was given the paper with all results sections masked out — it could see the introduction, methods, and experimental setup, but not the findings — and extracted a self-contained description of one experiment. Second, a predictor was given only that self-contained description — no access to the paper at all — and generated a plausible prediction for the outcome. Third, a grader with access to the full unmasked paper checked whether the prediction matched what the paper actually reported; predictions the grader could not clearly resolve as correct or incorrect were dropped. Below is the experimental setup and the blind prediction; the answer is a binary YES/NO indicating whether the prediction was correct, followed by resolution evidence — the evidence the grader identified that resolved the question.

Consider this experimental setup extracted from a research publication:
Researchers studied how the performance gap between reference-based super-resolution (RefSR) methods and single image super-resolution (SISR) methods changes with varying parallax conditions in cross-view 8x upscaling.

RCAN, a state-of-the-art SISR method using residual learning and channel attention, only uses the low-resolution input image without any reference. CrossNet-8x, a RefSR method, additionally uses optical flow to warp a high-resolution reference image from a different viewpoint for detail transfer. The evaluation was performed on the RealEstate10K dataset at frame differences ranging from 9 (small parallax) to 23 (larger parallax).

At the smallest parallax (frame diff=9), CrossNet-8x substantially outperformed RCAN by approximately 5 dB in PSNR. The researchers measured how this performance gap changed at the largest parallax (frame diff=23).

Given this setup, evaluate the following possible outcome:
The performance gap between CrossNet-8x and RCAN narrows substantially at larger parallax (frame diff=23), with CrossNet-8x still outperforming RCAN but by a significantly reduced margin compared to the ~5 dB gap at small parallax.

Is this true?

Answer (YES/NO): YES